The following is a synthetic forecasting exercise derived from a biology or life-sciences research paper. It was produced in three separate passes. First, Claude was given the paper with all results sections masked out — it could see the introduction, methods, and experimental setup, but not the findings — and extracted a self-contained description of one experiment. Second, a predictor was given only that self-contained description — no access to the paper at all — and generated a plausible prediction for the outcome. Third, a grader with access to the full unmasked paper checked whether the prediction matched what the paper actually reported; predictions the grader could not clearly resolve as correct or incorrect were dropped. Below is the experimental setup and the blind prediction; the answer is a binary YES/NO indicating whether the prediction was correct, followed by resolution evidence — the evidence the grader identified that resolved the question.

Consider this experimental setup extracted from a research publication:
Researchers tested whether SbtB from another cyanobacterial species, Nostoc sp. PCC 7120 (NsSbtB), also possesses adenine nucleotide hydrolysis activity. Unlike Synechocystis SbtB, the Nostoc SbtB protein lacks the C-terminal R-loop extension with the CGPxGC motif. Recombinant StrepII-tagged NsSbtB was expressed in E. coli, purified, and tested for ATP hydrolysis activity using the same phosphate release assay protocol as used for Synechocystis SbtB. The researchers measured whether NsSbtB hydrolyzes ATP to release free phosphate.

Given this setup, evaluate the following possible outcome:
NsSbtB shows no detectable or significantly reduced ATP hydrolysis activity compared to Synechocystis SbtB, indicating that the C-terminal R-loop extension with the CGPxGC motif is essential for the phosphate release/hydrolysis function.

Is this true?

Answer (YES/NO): NO